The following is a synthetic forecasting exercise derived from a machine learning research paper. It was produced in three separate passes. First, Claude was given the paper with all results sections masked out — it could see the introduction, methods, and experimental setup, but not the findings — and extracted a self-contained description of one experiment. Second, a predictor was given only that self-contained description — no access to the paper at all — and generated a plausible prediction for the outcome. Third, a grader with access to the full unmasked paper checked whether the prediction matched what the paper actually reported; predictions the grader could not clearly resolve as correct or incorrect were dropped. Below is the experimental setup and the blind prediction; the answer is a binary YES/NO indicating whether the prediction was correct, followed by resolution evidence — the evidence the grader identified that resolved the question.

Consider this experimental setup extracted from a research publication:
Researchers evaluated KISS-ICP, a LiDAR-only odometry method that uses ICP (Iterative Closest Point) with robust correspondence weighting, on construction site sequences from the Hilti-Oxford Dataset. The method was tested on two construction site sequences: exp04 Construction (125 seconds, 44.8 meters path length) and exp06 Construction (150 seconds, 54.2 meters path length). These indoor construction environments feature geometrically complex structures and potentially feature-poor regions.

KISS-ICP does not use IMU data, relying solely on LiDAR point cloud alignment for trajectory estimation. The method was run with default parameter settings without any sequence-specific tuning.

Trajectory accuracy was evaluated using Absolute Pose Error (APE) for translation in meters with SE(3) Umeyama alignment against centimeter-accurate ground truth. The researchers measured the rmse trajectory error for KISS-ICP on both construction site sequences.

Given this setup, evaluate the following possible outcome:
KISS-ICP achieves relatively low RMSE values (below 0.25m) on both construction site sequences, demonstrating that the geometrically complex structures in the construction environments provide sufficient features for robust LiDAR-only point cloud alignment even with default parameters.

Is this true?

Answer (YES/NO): NO